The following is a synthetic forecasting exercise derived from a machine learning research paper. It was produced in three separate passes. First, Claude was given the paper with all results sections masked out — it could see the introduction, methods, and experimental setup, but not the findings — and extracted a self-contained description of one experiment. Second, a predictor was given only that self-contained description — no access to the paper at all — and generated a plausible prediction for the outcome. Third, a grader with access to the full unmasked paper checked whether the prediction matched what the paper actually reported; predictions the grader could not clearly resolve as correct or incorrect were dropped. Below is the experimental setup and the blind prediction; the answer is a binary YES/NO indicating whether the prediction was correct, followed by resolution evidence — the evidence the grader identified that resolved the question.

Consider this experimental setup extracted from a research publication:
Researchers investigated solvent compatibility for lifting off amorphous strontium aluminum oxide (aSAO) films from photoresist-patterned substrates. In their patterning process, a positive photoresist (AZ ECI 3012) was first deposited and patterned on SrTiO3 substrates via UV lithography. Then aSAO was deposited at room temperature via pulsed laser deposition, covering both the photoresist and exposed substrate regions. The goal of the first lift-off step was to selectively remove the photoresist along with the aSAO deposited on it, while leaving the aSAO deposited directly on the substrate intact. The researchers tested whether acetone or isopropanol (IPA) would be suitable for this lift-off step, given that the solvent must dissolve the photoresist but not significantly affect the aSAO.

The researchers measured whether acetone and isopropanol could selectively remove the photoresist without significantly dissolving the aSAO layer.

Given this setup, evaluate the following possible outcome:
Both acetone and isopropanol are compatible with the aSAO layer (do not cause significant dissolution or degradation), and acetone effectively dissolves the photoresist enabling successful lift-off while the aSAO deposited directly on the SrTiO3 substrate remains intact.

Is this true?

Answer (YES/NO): NO